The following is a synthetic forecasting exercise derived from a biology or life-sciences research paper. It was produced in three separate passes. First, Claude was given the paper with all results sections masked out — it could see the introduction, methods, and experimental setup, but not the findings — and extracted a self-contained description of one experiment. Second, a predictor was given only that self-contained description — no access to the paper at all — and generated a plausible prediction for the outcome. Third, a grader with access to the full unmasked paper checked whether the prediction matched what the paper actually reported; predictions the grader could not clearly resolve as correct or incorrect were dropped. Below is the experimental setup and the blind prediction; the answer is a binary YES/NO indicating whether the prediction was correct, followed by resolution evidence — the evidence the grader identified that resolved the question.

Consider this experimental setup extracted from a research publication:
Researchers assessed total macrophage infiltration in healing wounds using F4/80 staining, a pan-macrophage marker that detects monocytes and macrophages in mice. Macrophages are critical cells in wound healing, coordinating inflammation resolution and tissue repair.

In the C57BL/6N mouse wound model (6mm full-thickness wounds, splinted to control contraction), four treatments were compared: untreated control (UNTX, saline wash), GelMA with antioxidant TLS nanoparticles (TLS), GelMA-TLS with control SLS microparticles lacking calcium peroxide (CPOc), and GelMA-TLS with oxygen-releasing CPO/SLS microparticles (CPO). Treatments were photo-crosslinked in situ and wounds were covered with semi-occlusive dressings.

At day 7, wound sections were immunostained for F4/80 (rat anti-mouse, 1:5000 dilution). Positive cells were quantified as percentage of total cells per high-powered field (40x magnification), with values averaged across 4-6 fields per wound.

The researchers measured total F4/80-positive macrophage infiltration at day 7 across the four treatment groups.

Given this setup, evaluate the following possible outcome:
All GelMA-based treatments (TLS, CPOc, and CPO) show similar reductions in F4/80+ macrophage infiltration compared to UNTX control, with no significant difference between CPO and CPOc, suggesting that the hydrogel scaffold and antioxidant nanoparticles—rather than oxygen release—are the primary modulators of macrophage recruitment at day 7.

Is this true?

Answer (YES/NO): NO